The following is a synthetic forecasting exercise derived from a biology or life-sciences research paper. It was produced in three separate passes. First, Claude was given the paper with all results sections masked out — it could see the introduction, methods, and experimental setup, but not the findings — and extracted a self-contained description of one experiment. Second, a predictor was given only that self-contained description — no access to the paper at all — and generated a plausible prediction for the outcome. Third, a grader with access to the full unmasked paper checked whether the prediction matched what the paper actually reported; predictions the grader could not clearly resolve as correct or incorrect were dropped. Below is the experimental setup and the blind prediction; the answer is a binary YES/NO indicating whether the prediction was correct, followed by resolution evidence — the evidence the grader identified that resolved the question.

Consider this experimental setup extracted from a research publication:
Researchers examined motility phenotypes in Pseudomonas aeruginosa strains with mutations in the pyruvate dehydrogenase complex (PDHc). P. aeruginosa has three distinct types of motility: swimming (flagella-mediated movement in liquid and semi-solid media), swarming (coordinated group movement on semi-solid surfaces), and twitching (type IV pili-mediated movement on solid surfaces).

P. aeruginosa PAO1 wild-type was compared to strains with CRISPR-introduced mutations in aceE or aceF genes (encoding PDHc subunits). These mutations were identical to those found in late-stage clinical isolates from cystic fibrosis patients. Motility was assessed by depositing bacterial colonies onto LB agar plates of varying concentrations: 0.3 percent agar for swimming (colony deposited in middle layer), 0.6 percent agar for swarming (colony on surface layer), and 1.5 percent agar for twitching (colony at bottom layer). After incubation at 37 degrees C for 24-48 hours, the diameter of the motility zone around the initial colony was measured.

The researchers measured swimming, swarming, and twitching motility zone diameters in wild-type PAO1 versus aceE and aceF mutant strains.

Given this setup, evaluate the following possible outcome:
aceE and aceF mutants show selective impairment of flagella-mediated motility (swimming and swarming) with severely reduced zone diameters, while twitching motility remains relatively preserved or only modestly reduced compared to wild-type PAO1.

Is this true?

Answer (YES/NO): NO